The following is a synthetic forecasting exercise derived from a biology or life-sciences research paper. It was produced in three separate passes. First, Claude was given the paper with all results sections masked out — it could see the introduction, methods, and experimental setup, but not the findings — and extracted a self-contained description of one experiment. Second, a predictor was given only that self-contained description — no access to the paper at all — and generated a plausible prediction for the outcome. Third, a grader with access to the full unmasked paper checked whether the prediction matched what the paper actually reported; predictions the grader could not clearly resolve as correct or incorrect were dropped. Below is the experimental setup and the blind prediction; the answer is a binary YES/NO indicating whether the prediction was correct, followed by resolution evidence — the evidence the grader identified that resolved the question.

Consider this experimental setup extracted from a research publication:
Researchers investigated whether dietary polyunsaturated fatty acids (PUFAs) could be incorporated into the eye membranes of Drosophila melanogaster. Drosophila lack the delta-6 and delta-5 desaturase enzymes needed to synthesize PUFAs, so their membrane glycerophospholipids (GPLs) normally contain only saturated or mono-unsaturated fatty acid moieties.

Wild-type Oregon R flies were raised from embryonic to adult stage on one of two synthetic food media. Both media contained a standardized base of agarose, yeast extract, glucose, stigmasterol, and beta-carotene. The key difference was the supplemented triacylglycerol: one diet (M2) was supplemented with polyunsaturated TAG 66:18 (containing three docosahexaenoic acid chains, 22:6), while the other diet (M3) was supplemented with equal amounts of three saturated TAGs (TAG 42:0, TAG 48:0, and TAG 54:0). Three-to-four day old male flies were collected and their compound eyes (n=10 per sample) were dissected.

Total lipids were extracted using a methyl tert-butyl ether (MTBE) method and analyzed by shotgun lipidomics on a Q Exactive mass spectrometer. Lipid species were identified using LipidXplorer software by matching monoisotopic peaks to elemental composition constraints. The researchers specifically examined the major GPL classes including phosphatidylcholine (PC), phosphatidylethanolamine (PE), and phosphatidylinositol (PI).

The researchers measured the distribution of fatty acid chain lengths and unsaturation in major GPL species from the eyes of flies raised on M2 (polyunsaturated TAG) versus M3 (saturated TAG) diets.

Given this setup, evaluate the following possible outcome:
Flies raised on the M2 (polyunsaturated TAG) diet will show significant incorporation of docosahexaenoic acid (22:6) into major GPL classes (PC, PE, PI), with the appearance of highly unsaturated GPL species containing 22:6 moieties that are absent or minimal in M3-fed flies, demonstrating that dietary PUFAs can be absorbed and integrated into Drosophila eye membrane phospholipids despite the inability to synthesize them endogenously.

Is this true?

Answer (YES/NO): YES